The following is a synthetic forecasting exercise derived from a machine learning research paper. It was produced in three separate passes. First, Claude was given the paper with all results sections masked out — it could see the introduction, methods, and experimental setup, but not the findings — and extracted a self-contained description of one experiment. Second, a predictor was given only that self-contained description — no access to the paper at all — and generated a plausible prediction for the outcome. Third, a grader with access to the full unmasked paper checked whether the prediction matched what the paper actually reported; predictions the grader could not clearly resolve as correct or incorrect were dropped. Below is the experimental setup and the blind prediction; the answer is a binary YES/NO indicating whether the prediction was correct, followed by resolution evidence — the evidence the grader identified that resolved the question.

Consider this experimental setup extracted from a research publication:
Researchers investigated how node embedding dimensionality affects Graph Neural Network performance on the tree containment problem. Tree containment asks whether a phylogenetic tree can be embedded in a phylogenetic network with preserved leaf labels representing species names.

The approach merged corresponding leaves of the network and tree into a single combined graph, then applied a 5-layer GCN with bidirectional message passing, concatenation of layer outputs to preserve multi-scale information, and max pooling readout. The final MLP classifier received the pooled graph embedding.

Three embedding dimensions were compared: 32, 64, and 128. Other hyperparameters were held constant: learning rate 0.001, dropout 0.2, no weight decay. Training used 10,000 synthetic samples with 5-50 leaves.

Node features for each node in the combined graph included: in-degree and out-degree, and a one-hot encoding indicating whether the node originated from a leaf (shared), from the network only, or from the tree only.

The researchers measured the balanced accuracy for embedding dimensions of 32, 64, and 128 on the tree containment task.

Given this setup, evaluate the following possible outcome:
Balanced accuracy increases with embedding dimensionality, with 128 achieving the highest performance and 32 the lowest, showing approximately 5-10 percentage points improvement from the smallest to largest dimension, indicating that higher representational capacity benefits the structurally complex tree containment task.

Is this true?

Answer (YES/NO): NO